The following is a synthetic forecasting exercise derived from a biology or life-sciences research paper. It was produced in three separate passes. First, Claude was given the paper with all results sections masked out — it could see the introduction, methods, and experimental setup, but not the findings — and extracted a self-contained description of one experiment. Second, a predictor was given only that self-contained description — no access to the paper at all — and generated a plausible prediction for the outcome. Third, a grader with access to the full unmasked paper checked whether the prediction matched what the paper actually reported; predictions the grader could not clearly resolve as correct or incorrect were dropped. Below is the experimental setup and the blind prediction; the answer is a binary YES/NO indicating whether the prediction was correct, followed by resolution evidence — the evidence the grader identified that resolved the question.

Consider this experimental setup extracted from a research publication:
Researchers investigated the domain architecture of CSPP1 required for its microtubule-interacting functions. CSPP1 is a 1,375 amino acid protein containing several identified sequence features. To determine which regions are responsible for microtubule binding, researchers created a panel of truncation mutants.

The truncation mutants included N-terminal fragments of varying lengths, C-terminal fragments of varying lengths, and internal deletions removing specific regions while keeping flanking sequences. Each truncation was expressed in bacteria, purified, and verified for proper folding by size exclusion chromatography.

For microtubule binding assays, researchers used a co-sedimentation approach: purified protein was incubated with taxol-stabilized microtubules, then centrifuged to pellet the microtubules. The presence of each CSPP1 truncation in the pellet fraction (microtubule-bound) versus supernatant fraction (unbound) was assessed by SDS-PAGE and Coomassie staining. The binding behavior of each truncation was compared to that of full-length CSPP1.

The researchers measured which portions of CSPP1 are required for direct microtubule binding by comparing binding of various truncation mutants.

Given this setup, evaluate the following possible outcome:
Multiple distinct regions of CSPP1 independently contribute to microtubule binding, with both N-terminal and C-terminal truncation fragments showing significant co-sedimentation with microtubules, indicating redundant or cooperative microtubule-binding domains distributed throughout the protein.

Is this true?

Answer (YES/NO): NO